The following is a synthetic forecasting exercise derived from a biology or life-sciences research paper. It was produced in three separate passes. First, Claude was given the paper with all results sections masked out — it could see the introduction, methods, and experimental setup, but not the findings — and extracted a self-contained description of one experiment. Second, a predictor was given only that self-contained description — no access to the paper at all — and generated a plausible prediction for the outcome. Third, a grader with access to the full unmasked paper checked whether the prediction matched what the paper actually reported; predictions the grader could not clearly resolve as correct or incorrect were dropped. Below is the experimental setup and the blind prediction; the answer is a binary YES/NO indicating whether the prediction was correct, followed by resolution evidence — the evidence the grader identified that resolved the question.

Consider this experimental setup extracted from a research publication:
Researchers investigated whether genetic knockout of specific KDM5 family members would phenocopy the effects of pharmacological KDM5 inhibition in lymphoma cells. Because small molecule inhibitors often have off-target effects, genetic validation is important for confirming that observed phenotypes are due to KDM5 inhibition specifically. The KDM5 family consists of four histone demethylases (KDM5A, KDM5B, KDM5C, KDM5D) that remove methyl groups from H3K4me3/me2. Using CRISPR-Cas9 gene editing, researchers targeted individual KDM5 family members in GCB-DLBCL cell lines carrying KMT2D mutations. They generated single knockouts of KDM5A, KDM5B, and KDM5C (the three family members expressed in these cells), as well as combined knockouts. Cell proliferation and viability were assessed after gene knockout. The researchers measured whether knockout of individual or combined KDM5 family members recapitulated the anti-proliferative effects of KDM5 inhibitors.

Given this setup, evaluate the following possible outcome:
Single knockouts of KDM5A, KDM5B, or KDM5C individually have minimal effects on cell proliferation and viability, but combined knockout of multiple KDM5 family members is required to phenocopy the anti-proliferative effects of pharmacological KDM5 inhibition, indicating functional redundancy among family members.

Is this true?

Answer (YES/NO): NO